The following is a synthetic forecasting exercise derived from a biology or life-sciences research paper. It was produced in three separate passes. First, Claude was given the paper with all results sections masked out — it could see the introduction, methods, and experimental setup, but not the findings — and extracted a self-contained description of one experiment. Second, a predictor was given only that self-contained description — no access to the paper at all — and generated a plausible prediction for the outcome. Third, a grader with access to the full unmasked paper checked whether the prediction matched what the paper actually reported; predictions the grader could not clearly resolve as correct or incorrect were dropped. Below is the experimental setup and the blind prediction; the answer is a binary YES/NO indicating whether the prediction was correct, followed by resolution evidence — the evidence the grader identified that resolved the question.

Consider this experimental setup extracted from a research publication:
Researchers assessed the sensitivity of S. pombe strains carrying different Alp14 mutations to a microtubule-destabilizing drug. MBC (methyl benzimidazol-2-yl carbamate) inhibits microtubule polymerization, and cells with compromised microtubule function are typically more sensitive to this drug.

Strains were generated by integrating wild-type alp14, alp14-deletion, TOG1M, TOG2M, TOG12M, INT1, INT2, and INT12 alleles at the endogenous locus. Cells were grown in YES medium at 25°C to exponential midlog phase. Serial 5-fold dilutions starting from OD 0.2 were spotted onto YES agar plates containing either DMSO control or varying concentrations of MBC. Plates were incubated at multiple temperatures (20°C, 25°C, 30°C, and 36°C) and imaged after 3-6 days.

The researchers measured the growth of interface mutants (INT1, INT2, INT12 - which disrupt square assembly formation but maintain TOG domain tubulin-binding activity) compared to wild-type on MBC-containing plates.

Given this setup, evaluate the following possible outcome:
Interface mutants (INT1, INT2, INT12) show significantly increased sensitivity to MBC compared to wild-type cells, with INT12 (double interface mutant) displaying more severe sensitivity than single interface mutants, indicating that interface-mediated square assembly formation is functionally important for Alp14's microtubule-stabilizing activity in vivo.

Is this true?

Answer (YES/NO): NO